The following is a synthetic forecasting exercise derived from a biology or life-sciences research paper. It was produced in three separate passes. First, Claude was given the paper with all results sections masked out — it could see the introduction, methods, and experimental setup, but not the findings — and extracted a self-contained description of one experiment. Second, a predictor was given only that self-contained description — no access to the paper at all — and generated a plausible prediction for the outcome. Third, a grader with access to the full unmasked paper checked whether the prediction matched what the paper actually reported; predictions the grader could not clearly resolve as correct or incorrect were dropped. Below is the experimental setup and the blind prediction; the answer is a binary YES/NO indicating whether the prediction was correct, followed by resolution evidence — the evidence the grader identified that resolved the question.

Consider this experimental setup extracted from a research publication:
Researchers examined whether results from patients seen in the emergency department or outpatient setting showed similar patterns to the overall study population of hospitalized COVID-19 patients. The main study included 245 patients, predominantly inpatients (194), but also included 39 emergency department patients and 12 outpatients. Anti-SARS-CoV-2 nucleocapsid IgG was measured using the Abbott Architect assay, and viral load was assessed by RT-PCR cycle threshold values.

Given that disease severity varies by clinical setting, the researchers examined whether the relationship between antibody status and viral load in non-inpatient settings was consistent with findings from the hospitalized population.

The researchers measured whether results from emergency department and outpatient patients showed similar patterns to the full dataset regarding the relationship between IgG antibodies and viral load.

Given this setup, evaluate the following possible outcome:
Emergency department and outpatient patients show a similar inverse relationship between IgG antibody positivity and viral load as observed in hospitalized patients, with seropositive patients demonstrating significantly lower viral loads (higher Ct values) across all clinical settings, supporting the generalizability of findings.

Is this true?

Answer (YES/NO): NO